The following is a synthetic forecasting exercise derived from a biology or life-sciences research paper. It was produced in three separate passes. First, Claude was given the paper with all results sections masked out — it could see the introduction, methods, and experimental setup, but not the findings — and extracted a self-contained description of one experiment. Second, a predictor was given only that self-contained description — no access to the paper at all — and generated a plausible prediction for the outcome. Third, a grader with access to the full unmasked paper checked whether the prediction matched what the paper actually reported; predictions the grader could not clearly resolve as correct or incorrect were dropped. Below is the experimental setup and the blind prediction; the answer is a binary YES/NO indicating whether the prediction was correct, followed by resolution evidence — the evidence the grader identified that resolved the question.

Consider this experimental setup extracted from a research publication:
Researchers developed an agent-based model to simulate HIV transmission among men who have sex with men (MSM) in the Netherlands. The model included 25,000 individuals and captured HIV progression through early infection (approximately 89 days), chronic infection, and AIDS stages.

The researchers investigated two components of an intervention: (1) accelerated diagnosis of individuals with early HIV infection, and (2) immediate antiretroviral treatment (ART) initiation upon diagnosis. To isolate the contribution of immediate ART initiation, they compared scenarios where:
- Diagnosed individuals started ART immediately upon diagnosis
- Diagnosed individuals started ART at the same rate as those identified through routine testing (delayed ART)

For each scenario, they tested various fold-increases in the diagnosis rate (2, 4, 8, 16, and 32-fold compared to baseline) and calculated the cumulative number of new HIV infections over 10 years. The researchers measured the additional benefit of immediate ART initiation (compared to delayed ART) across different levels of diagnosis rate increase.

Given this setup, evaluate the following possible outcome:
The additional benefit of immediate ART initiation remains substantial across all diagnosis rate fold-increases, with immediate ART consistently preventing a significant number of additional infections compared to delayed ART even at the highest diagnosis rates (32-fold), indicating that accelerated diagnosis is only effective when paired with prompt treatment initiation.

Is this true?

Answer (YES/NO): NO